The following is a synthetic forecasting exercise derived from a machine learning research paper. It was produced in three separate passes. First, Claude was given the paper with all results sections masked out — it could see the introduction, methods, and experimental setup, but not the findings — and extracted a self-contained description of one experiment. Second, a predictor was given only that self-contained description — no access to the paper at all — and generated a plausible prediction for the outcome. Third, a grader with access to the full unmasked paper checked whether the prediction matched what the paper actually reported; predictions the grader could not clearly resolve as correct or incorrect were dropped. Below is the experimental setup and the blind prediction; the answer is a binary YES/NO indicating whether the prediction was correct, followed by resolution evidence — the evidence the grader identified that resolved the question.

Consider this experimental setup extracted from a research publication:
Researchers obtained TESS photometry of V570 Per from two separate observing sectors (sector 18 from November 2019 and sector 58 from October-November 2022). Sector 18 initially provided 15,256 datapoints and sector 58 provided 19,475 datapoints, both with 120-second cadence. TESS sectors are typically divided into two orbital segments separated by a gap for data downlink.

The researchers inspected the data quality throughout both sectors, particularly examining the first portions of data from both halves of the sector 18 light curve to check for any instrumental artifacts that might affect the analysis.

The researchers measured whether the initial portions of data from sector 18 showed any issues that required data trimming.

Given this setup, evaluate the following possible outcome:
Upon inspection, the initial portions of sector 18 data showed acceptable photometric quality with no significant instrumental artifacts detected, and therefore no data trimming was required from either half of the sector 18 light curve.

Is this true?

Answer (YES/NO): NO